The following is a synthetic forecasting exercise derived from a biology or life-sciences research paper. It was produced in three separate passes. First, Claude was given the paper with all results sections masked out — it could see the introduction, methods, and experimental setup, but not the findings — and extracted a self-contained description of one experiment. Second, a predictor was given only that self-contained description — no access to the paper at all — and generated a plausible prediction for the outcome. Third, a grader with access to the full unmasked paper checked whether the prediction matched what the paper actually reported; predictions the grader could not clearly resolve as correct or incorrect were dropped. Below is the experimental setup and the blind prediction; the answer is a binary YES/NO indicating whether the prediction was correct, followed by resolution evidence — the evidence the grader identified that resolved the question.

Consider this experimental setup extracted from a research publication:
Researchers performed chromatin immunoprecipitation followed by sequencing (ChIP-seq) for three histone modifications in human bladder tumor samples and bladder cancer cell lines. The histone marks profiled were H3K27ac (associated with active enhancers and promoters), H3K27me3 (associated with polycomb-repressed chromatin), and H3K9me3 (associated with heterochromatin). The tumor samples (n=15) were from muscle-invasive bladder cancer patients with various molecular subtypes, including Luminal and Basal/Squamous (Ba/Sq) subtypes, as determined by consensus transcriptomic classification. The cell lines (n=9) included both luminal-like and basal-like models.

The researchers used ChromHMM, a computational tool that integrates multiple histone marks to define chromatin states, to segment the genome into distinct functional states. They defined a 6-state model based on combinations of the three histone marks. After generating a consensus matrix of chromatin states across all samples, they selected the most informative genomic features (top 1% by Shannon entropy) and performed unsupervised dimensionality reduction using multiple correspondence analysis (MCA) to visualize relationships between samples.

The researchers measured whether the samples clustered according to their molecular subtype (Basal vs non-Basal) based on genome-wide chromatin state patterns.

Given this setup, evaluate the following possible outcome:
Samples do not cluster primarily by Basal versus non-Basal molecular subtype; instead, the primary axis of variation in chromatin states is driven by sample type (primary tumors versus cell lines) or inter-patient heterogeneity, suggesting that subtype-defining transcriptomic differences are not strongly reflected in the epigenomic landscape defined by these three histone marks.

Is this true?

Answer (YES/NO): NO